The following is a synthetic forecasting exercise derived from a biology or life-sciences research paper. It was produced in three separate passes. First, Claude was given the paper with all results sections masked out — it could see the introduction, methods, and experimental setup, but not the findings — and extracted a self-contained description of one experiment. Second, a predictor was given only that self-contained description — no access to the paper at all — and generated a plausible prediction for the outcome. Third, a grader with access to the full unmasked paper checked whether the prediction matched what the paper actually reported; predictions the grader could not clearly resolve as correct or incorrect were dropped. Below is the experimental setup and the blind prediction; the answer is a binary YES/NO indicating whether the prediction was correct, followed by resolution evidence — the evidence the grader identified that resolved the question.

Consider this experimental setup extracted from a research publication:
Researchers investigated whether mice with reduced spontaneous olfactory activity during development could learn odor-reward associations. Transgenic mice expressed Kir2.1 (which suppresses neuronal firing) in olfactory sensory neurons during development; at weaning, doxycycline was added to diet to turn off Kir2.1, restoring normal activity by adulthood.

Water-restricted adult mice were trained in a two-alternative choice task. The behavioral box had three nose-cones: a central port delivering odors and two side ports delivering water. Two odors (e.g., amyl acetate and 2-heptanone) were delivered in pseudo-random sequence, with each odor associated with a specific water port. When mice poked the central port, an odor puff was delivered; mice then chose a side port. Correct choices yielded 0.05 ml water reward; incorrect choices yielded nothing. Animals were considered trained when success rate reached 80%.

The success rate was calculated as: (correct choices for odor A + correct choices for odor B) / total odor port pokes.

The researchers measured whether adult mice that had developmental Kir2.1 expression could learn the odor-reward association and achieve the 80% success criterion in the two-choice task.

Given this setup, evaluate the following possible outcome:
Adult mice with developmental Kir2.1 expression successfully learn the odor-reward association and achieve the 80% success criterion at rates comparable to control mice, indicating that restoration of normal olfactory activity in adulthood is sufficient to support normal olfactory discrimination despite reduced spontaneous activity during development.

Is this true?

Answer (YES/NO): YES